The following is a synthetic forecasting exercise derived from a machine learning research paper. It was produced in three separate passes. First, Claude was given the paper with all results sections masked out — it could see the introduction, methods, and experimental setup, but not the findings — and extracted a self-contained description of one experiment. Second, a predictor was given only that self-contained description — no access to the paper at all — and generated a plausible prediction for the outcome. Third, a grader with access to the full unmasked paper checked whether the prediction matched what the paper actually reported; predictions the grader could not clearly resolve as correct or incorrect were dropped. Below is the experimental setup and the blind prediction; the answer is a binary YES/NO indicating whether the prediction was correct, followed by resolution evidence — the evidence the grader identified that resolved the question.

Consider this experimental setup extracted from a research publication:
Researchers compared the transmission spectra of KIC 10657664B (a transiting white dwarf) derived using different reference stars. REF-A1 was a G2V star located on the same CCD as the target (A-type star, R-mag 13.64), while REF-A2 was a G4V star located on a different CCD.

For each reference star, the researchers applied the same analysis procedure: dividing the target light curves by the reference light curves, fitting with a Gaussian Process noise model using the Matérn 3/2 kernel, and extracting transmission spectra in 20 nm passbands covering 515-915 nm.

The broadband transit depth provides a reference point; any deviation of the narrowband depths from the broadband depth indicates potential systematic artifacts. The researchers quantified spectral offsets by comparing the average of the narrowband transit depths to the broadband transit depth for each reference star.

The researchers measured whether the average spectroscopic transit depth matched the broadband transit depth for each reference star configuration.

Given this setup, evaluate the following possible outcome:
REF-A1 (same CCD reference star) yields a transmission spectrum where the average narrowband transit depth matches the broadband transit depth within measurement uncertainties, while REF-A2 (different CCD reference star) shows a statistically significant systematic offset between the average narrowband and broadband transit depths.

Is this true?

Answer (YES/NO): YES